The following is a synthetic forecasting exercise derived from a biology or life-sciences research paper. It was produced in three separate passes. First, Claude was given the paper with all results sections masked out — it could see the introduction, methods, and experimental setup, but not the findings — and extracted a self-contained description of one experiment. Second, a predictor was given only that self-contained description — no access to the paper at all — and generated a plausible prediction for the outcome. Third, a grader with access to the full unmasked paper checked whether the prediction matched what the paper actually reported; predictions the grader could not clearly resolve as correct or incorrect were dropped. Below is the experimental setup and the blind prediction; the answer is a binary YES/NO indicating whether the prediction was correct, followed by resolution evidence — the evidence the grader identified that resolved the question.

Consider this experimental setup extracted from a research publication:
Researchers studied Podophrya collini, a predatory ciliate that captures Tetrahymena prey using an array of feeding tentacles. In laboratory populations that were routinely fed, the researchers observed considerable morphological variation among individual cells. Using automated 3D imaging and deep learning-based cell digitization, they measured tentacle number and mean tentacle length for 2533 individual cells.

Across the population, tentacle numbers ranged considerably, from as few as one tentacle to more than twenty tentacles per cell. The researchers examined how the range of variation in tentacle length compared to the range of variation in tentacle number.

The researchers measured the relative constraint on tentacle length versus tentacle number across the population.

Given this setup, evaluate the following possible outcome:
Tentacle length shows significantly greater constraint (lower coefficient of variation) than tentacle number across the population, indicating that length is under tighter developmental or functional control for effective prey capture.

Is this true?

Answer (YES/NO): YES